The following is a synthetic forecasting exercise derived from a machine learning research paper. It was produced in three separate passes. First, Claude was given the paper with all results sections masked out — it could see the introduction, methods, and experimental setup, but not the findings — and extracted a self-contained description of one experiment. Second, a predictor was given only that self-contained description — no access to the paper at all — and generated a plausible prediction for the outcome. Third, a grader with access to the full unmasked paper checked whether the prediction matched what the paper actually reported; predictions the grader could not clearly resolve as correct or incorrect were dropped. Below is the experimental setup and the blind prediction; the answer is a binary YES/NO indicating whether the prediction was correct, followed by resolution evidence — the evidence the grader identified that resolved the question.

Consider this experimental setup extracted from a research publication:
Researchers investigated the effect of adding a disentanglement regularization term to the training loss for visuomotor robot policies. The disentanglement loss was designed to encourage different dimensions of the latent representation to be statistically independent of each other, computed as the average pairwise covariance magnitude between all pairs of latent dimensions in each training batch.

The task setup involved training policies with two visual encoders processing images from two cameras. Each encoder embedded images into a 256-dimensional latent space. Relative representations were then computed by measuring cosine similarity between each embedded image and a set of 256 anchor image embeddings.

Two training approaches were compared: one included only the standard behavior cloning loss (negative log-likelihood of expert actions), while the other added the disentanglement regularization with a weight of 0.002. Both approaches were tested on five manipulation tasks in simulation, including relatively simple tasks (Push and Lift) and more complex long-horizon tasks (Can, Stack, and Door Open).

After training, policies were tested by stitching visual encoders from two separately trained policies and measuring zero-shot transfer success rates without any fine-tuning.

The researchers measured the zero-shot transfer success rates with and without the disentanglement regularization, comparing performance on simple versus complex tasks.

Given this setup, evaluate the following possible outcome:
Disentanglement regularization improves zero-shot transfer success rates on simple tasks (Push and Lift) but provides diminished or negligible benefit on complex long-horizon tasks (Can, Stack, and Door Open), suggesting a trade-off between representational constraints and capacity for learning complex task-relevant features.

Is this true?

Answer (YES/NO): NO